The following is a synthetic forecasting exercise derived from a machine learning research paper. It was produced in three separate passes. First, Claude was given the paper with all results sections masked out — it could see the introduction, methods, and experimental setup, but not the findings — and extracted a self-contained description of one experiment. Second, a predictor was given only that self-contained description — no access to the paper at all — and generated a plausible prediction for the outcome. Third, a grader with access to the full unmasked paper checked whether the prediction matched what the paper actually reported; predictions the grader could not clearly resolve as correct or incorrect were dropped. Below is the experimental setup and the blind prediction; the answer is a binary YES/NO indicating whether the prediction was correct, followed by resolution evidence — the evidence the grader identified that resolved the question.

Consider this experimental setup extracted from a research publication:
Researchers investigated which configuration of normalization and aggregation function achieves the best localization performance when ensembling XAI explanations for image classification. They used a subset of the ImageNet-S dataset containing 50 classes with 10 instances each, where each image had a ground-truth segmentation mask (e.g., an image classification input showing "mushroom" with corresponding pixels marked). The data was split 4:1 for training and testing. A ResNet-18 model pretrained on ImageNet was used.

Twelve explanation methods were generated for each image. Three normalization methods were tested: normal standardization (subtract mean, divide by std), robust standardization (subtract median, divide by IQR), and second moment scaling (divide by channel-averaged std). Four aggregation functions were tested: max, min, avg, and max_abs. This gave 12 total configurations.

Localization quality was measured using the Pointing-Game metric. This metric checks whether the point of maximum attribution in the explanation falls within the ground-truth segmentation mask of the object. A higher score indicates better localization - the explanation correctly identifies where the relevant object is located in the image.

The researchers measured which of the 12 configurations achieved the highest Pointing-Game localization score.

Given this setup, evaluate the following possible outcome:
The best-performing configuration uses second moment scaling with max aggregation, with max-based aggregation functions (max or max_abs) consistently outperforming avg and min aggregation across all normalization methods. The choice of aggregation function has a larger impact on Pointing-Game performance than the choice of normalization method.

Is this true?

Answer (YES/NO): NO